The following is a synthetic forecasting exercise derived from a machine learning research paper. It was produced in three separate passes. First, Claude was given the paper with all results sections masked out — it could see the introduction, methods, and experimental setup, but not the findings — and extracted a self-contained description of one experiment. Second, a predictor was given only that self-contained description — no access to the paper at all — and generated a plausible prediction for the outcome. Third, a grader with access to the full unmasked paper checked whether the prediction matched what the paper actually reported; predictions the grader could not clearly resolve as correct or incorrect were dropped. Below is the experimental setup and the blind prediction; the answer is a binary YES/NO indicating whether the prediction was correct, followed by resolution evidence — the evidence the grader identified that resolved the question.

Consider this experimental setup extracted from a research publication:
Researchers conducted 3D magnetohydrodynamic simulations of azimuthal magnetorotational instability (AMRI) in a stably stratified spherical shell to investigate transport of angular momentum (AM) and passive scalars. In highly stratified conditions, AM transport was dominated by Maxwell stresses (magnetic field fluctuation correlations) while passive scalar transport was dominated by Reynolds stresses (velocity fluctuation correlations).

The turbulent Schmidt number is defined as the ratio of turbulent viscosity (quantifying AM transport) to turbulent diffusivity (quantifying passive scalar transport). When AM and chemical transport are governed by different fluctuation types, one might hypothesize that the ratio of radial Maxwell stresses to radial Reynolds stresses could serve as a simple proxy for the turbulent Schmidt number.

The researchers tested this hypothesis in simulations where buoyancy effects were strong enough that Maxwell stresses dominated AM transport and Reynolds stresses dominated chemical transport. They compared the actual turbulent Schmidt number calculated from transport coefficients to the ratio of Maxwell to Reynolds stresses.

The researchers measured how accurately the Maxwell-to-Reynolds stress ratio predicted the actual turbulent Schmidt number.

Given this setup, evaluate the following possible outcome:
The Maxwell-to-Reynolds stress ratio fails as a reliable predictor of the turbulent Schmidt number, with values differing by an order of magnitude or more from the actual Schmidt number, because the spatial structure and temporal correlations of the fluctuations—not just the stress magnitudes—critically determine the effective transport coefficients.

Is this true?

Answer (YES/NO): NO